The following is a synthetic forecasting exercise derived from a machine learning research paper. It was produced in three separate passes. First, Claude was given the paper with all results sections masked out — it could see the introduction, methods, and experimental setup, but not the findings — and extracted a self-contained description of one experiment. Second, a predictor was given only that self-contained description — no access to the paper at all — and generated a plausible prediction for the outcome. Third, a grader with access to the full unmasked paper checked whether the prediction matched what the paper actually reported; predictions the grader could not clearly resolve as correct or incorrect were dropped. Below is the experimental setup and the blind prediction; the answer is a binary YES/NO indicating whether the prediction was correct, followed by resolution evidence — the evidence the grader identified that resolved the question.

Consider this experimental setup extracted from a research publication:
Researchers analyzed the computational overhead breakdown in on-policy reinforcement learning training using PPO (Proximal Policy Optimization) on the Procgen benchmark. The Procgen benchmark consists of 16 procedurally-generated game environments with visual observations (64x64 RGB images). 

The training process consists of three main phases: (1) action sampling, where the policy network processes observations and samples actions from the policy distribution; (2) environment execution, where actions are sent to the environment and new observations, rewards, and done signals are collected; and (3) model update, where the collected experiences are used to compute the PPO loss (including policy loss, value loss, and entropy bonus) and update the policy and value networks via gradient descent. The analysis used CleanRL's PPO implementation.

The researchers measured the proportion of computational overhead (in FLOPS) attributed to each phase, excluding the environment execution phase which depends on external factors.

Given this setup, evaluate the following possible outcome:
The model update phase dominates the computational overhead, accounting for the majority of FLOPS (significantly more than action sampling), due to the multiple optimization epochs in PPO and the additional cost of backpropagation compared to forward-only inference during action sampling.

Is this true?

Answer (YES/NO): YES